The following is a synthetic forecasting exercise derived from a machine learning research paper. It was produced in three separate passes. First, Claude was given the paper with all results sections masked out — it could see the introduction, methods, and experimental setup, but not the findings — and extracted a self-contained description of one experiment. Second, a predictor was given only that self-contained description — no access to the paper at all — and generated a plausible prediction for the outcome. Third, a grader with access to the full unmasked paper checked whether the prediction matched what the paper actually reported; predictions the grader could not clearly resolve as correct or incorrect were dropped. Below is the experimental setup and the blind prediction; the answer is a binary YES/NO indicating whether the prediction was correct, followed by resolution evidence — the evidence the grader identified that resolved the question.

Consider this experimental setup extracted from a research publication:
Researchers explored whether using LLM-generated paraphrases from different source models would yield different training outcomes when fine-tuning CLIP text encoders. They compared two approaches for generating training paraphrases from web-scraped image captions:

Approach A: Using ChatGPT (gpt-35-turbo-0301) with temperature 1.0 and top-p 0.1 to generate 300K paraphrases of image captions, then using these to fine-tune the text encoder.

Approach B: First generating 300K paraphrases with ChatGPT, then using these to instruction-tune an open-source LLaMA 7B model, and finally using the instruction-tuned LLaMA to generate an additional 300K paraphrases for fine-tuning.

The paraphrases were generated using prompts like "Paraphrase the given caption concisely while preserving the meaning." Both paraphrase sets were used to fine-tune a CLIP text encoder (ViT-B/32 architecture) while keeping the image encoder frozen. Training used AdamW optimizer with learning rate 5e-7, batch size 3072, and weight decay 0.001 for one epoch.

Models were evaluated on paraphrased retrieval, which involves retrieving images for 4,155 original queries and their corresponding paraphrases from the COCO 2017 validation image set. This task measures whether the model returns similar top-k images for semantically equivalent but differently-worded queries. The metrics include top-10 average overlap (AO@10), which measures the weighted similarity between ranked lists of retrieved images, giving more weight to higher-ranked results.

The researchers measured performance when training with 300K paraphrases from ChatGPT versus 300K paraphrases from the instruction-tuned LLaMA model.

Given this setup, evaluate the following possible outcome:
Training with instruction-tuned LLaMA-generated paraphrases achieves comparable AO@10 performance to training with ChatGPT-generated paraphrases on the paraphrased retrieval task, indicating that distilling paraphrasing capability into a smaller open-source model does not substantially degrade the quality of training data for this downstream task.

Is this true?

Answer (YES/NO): YES